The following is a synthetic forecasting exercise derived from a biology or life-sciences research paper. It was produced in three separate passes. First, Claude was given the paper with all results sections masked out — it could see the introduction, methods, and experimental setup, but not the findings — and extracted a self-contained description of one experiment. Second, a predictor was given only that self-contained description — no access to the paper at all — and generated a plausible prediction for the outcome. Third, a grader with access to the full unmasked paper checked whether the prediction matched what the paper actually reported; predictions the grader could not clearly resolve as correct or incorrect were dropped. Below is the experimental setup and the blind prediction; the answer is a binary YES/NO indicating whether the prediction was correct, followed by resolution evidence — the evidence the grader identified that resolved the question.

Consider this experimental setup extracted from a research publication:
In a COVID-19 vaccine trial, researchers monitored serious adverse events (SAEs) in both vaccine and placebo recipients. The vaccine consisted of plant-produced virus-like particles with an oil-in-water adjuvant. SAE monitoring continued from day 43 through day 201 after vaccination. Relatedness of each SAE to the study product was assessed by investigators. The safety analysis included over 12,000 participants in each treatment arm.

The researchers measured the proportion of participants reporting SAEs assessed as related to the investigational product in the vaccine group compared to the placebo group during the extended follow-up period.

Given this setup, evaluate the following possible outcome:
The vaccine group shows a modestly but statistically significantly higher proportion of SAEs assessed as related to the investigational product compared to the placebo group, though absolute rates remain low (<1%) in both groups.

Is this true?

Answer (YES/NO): NO